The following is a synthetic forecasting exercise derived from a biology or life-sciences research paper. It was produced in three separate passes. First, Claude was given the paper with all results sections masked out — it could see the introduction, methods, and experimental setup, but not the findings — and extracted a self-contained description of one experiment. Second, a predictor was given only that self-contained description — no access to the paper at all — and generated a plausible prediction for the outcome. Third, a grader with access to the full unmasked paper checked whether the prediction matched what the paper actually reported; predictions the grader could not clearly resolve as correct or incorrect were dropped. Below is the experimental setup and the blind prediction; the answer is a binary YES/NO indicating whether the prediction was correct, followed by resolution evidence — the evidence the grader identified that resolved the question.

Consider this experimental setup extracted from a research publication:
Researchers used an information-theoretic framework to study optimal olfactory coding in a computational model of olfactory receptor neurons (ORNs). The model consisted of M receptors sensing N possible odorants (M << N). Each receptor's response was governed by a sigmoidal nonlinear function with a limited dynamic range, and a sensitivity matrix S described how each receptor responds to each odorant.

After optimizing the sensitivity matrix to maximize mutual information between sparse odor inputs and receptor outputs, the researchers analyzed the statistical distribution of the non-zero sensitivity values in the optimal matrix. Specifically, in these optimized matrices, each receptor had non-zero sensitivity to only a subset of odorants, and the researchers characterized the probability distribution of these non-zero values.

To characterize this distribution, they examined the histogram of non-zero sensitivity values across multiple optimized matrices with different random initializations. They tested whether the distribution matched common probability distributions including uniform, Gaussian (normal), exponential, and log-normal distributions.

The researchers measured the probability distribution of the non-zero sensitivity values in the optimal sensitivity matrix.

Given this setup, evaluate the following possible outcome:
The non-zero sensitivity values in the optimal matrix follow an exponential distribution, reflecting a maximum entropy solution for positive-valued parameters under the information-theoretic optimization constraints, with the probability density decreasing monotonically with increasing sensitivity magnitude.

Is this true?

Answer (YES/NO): NO